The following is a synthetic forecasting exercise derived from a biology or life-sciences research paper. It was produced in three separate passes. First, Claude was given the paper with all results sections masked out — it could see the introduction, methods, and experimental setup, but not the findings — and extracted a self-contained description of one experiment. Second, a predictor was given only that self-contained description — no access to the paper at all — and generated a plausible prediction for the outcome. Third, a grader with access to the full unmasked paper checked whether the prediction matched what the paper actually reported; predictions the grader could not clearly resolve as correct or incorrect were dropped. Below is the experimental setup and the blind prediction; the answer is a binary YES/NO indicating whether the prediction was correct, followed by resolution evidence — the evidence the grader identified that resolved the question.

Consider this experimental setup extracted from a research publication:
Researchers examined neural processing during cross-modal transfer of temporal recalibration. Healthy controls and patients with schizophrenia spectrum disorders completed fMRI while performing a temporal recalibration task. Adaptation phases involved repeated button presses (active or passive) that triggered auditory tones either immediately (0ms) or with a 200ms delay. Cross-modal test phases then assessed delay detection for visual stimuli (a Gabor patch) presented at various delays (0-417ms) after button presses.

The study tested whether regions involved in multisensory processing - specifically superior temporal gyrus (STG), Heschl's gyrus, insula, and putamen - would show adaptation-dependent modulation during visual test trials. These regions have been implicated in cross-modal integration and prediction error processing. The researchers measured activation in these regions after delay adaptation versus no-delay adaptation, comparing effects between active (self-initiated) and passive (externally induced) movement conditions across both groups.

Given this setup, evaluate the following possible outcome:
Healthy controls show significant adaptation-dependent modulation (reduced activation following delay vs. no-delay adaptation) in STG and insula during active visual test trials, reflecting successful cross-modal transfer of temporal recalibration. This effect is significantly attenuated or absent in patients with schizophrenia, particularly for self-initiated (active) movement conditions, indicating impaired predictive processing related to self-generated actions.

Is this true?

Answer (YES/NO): NO